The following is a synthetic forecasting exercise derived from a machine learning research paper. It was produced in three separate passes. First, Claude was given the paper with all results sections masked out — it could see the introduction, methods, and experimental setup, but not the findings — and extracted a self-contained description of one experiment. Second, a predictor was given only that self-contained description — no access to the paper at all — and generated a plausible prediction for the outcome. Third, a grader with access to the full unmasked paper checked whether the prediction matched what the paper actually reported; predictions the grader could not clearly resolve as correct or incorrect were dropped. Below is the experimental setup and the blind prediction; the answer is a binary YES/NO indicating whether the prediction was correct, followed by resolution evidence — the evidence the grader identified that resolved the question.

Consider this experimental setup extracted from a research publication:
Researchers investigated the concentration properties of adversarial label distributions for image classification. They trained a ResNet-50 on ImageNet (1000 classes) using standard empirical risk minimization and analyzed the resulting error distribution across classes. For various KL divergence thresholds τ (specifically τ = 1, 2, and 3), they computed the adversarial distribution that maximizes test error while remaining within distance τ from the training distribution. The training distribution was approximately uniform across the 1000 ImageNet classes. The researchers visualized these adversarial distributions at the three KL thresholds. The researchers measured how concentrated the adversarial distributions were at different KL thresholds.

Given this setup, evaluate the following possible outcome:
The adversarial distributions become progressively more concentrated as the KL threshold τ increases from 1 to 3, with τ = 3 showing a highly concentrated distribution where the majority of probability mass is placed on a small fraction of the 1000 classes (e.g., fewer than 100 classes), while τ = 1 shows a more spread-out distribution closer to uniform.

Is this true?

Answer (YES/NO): NO